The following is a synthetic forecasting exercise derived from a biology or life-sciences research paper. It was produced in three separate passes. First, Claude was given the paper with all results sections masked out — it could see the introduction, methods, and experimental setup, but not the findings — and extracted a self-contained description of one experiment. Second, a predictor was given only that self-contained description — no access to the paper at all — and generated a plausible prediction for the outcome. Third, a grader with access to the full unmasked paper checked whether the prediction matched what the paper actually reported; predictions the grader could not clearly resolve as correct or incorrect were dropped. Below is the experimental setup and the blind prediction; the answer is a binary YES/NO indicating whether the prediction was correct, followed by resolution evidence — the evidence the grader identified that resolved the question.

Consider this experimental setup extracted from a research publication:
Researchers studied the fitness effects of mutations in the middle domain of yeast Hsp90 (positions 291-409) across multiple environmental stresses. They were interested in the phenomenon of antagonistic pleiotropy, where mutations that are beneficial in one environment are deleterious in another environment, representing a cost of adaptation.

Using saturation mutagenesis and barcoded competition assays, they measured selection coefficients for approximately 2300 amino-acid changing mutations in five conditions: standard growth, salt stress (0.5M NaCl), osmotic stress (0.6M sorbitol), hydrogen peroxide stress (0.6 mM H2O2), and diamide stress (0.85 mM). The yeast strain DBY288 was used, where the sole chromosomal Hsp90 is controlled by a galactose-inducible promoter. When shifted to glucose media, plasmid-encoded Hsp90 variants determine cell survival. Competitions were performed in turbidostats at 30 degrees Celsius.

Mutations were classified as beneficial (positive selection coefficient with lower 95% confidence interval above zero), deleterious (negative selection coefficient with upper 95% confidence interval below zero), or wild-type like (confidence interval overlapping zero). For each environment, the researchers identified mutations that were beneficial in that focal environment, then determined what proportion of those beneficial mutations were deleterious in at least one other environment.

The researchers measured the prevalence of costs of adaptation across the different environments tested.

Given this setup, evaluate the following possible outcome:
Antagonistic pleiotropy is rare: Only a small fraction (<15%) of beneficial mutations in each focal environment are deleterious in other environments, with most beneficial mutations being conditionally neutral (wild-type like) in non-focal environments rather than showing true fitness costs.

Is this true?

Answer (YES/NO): YES